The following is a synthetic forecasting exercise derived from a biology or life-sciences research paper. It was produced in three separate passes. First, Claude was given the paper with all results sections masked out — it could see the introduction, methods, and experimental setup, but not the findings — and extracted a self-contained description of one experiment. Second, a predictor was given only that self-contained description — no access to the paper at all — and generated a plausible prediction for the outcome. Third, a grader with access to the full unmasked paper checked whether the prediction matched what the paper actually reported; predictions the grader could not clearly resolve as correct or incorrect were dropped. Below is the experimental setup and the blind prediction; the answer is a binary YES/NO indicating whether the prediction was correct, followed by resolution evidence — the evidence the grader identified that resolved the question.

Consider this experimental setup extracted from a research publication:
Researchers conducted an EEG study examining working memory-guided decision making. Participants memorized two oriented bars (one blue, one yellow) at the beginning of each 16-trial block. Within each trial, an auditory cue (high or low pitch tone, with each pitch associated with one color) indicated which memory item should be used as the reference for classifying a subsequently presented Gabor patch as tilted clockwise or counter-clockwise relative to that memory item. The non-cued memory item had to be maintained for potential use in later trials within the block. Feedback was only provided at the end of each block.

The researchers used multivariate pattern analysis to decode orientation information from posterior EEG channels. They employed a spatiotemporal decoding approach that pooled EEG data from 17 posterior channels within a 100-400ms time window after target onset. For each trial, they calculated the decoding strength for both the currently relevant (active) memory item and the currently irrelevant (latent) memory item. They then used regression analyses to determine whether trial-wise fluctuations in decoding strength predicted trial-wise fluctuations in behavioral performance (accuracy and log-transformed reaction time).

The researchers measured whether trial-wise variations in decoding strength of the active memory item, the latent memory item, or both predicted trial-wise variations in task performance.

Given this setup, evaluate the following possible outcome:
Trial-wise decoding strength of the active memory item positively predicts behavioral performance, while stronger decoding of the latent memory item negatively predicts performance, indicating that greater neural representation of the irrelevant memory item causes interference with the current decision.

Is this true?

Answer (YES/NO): NO